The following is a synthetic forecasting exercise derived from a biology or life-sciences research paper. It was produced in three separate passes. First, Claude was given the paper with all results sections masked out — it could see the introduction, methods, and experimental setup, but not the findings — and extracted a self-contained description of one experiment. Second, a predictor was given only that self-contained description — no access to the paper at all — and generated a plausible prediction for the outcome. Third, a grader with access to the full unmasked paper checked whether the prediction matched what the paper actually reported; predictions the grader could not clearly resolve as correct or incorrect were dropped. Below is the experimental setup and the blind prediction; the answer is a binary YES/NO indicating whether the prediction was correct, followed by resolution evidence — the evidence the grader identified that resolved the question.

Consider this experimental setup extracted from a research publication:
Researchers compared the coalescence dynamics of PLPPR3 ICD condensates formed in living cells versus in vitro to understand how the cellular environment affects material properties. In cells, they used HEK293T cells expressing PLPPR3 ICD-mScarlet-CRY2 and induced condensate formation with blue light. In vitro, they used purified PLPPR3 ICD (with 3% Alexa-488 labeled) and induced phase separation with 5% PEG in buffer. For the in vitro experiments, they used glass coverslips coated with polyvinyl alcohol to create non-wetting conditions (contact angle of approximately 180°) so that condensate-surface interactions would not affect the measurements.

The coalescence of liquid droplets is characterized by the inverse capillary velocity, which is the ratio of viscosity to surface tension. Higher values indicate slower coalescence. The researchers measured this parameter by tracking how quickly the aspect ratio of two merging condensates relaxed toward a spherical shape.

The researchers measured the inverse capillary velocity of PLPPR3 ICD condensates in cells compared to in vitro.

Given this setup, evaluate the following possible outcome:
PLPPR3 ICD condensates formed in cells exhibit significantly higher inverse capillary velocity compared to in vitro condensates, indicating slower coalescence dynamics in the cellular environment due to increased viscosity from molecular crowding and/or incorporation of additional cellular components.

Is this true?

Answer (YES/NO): YES